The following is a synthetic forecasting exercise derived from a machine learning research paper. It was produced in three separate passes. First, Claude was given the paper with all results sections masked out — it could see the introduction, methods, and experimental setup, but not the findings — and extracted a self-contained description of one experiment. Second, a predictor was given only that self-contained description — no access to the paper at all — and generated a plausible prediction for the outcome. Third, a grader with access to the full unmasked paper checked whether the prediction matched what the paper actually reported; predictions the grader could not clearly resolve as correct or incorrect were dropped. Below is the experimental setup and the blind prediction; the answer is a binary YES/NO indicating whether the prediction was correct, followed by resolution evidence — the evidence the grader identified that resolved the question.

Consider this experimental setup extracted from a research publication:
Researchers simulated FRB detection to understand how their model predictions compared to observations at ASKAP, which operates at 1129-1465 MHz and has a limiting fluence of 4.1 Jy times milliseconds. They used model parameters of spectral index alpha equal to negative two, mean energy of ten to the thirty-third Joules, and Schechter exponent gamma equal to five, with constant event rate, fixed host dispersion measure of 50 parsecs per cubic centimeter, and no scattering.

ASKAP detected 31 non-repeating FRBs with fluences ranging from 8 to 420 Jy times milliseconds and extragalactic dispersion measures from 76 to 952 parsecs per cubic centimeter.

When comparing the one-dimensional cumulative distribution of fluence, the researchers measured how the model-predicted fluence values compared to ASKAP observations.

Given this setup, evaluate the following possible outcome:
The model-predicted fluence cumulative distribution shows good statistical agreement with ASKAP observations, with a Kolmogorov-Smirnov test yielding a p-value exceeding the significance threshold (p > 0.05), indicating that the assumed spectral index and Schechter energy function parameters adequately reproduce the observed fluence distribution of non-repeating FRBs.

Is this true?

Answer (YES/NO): NO